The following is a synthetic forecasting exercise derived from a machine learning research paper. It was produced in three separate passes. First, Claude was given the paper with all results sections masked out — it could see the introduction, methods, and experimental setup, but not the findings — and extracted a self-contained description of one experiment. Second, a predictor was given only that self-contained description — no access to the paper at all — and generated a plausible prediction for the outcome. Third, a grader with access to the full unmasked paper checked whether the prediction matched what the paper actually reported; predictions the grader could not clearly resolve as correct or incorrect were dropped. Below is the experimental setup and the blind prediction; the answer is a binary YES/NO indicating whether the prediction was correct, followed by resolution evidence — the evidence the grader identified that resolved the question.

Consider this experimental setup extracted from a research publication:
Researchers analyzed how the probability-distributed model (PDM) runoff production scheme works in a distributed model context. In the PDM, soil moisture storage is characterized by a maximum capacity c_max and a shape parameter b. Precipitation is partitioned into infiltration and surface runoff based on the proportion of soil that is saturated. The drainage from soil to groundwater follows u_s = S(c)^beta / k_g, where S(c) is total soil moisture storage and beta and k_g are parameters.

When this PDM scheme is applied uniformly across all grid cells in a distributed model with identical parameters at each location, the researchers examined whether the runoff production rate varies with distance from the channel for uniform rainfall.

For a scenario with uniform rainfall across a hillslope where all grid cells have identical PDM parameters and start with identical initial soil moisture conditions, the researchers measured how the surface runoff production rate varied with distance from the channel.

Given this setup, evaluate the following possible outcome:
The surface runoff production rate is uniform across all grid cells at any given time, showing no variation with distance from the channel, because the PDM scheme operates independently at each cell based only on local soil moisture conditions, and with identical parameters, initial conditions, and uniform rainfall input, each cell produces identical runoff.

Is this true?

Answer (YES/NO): YES